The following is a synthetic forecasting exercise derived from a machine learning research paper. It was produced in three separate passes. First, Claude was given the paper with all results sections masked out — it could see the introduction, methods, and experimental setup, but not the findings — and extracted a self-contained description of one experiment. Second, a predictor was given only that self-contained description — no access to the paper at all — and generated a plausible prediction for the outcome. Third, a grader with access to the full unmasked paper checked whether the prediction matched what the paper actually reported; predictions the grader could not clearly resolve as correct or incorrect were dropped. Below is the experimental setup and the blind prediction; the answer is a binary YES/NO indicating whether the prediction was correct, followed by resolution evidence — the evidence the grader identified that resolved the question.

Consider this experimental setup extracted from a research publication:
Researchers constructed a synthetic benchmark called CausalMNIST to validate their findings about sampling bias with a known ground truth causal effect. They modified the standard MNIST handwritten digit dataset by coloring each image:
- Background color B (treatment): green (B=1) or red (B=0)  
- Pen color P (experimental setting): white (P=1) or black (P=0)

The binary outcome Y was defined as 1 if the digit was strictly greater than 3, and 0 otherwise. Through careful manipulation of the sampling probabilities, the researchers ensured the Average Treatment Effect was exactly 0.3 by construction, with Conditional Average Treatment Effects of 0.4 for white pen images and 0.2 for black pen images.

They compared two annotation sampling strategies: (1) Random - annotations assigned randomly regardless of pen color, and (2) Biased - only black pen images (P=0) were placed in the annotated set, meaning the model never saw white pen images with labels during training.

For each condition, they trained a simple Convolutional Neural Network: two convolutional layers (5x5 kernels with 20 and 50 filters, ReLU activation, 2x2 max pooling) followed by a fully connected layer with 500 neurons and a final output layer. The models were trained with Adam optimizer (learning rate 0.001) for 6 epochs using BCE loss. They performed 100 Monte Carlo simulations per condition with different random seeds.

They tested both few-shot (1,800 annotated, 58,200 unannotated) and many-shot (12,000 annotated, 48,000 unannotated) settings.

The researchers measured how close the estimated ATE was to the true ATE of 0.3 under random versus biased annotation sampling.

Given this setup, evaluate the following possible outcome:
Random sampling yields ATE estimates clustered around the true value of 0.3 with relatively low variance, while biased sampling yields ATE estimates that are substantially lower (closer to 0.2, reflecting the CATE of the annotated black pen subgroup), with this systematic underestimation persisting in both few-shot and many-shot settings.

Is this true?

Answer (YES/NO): NO